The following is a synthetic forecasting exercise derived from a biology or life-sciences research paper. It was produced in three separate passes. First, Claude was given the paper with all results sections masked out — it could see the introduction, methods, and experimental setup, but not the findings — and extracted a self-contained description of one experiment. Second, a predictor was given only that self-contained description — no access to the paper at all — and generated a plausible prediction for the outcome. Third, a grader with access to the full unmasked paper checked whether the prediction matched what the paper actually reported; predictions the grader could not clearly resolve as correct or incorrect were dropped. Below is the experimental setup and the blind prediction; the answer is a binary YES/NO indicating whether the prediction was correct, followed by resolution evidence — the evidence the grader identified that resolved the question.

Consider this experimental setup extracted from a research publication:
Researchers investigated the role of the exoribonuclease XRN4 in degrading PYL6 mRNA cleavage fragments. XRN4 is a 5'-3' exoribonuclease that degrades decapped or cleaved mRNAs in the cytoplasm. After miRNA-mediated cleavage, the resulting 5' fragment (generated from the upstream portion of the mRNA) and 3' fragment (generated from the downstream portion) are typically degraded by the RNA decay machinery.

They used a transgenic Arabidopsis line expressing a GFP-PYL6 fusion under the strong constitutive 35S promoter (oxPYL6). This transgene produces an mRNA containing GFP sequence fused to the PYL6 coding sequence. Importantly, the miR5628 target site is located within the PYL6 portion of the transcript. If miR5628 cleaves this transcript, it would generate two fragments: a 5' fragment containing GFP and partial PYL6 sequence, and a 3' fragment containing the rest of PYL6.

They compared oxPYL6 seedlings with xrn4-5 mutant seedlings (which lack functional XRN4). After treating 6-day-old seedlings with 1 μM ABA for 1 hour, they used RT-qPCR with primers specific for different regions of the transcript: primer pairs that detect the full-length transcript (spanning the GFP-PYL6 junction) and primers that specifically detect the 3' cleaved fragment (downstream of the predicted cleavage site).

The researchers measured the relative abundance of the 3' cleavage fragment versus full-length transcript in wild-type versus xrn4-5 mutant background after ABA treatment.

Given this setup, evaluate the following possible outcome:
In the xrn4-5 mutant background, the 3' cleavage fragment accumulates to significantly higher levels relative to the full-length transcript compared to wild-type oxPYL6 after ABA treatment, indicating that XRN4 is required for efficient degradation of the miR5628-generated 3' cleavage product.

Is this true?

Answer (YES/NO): YES